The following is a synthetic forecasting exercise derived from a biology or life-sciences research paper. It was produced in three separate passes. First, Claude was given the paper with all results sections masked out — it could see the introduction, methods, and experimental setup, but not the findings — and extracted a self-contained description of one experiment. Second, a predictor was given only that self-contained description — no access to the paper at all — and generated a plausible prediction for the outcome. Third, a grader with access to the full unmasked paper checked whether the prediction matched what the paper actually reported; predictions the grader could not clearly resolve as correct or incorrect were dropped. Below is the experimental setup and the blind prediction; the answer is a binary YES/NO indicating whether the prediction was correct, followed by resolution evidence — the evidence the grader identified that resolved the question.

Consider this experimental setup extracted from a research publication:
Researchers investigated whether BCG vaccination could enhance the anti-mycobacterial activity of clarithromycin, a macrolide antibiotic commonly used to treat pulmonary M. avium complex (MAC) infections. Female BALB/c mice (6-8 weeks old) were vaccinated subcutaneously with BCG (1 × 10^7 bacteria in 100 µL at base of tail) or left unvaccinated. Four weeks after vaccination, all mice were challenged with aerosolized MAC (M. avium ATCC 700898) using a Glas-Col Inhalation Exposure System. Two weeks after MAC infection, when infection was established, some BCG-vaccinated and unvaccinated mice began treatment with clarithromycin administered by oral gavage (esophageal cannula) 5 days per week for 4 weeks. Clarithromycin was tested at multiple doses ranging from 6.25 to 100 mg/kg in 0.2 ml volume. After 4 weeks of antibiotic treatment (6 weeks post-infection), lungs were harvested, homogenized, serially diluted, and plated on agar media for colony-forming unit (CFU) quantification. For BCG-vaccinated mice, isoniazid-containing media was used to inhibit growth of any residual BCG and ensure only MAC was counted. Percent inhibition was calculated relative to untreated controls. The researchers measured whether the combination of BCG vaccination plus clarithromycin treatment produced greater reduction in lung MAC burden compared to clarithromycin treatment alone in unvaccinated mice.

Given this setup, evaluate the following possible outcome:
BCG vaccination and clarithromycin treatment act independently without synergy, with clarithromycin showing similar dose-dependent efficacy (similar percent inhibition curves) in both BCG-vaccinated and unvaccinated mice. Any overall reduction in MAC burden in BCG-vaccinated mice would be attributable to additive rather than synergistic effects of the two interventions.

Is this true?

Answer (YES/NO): YES